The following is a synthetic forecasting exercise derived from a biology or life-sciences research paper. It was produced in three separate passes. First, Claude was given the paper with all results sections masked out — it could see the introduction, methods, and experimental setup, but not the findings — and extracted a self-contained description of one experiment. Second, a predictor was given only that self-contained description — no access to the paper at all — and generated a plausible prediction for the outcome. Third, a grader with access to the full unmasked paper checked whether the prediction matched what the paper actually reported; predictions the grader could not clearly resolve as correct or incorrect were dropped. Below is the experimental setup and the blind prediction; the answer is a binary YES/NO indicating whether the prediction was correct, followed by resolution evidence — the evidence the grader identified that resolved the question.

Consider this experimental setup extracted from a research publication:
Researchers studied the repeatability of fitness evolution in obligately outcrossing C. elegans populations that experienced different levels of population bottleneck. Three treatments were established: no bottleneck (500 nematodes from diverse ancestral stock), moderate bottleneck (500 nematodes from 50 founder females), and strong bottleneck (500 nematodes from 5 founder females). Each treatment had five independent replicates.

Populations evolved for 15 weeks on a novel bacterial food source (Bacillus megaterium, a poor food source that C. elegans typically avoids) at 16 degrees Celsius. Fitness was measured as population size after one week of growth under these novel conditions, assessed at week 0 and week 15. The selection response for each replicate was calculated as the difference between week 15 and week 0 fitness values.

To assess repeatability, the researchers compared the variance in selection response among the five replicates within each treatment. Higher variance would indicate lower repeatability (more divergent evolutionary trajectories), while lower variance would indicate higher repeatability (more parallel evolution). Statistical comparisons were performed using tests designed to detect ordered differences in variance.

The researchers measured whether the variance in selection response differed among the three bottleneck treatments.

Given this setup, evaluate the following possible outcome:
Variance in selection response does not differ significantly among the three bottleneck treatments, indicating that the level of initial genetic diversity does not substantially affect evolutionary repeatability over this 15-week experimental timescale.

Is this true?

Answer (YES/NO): YES